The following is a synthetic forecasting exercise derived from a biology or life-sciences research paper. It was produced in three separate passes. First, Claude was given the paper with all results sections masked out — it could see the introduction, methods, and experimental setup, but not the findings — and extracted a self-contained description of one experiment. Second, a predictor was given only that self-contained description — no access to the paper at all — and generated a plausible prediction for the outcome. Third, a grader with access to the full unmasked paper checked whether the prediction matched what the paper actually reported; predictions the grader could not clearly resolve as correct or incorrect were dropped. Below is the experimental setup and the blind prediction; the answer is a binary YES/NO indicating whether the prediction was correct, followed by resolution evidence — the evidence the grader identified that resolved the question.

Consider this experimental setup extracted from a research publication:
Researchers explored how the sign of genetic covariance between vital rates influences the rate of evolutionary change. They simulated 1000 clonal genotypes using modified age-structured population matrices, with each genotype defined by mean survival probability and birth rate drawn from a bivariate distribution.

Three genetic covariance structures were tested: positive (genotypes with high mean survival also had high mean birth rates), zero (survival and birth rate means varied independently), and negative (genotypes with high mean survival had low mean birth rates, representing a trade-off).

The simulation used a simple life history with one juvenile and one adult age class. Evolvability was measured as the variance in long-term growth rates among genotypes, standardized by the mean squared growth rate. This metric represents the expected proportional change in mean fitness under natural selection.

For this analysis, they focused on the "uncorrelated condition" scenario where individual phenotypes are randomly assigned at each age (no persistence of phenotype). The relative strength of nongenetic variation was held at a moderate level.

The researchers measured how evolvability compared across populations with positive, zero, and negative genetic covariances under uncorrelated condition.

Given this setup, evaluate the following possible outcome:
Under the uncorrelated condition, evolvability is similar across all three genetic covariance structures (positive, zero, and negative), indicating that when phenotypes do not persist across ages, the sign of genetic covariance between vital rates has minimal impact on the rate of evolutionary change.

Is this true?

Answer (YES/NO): NO